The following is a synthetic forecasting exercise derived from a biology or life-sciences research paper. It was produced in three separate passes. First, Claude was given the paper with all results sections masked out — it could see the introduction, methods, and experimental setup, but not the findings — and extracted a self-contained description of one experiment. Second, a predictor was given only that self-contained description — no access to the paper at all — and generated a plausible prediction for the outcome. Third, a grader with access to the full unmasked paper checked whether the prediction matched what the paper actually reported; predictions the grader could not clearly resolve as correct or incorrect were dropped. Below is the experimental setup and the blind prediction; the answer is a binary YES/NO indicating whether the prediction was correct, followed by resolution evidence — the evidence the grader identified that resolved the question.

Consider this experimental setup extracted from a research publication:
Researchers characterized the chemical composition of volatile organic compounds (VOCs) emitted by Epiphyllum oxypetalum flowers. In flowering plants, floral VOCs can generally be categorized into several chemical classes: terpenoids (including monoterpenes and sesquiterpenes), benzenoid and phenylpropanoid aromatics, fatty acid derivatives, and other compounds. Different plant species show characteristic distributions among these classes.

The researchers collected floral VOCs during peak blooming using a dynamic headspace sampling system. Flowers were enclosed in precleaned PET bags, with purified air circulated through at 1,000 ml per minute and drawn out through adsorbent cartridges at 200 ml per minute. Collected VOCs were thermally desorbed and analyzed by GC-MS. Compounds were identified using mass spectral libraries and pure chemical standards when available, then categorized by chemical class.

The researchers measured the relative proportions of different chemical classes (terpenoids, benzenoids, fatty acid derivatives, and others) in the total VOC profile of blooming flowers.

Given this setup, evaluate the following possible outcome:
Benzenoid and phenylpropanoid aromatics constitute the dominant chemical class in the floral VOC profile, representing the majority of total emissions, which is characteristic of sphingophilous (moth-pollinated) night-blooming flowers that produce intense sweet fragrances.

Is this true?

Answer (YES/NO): NO